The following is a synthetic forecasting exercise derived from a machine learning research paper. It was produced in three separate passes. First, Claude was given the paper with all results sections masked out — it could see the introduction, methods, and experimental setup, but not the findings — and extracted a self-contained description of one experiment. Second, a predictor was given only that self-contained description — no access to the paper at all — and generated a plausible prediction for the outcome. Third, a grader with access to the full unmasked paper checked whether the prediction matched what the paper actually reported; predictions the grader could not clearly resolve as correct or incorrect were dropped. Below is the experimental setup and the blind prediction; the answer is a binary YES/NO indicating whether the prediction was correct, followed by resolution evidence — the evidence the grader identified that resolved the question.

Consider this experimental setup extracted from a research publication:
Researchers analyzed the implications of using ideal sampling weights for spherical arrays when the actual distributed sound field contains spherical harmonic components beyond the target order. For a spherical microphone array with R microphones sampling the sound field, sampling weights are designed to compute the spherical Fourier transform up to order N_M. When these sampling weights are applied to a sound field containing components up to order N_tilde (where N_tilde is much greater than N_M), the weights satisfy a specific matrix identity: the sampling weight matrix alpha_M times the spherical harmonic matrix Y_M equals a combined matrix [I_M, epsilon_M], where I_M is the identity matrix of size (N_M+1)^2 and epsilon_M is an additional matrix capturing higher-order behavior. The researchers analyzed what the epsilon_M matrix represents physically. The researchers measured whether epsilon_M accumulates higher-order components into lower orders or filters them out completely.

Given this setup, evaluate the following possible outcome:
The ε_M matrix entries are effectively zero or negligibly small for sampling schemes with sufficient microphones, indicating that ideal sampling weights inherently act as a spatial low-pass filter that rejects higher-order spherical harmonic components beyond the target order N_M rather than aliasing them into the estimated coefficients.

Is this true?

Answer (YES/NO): NO